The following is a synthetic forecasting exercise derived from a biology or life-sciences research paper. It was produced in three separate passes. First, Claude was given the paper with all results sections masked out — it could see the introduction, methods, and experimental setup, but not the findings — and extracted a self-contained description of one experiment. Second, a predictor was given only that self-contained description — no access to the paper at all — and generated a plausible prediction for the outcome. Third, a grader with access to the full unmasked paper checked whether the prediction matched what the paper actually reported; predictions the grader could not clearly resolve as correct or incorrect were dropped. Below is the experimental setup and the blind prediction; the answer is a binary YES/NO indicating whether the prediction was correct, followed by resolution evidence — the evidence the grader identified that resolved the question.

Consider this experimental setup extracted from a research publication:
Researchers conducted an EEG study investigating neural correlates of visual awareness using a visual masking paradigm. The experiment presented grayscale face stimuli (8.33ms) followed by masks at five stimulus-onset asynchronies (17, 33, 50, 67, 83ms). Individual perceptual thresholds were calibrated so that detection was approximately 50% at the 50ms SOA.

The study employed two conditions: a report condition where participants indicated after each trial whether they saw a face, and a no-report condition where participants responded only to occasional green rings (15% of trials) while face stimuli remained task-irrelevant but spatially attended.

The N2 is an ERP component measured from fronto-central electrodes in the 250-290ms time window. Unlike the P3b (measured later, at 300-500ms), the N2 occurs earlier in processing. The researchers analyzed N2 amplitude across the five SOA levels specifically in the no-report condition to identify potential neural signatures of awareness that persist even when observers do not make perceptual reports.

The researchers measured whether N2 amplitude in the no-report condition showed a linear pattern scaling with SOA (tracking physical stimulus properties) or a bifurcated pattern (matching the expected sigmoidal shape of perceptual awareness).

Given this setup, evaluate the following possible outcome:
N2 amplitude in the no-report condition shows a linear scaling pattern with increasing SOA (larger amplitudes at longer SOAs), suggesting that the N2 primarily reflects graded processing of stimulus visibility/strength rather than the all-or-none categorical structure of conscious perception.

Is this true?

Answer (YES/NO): NO